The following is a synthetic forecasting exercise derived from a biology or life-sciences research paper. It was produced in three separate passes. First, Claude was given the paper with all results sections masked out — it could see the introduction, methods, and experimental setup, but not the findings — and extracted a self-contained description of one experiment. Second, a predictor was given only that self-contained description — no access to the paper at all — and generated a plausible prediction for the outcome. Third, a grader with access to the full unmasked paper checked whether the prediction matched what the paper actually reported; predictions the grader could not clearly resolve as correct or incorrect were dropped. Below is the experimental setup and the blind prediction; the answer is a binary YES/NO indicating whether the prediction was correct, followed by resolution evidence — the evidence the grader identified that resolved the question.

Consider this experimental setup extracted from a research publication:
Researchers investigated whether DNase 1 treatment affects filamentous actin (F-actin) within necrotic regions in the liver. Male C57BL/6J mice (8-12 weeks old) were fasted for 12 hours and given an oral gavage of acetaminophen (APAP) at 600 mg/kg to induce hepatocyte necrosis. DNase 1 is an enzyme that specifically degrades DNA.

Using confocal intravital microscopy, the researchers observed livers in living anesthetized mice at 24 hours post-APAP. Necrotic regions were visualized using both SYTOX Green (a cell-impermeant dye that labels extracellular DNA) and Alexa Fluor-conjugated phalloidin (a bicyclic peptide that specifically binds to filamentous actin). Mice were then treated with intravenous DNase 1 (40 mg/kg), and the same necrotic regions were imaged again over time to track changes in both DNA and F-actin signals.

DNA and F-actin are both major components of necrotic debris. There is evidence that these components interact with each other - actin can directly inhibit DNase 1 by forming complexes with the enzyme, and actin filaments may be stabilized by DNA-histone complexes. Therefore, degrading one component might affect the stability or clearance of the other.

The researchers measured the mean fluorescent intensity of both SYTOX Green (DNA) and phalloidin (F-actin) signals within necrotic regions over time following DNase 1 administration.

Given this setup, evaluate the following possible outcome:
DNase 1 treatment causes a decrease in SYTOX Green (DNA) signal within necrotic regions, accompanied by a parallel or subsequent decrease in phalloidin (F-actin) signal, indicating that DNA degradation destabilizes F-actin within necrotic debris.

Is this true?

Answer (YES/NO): NO